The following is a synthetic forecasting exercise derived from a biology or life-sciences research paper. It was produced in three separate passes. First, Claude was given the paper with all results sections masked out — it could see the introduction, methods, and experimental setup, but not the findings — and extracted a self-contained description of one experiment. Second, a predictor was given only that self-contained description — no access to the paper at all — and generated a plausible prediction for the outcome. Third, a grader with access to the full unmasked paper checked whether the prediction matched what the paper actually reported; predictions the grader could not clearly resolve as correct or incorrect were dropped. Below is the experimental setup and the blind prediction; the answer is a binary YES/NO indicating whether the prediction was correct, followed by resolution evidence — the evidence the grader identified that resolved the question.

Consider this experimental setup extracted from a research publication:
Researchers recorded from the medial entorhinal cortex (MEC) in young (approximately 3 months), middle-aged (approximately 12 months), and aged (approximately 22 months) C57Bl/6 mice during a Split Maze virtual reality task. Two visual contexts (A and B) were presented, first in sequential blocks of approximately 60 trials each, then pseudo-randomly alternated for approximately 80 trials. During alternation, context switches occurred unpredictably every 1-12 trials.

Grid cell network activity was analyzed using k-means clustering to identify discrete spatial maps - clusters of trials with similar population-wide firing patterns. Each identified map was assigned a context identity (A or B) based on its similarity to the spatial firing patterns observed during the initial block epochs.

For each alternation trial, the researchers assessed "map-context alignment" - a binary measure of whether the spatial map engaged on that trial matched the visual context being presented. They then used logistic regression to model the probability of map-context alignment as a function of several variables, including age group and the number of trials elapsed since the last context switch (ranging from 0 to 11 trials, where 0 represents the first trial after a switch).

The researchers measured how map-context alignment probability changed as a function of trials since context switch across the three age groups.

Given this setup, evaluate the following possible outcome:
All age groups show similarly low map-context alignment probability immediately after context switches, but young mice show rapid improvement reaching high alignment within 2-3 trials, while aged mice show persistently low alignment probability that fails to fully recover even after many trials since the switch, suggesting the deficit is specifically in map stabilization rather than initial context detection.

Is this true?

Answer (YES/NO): NO